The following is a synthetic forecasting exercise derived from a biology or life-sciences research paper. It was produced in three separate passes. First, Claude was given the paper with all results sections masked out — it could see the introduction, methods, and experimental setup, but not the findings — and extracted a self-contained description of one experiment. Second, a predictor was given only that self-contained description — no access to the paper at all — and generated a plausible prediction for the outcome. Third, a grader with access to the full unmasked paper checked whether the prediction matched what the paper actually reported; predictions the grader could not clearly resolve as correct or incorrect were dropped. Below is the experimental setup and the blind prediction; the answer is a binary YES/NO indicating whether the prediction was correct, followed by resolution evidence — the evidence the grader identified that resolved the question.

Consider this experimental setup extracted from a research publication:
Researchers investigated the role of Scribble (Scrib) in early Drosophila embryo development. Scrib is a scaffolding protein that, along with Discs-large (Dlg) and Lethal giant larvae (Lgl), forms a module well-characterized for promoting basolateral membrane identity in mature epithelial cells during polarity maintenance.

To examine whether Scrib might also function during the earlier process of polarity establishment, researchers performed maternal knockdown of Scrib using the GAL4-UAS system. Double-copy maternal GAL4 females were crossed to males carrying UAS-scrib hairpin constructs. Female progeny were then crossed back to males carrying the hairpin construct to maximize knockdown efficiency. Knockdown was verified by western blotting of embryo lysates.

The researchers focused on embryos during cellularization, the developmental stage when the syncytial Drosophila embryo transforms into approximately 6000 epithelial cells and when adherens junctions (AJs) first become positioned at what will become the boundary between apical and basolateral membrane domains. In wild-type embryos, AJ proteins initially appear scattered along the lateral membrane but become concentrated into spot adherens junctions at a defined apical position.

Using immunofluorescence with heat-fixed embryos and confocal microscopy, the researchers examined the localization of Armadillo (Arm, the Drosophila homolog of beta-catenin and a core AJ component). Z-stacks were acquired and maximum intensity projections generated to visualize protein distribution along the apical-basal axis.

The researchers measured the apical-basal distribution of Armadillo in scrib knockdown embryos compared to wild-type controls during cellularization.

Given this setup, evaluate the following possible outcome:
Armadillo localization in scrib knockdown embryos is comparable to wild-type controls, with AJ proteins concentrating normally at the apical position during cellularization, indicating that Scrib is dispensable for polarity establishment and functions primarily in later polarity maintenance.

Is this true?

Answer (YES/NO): NO